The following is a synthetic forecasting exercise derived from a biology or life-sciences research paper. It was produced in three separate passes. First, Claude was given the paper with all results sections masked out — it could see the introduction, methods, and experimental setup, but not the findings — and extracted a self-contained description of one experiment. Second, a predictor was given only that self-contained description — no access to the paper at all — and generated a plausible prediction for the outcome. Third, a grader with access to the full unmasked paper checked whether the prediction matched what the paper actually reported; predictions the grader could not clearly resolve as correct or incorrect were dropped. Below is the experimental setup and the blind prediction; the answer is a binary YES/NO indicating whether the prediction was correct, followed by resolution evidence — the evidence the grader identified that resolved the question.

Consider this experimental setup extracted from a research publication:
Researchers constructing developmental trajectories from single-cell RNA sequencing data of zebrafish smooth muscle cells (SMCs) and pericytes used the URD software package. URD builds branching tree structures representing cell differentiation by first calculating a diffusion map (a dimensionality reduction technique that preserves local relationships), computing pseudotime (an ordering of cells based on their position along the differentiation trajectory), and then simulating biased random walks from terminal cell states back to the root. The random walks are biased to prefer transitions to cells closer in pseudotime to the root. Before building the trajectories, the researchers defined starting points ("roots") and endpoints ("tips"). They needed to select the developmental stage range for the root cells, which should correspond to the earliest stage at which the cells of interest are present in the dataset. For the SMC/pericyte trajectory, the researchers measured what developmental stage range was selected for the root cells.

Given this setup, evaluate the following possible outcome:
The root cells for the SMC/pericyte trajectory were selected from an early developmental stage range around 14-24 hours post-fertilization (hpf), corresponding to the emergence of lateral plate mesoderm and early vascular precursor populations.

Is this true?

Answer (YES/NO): NO